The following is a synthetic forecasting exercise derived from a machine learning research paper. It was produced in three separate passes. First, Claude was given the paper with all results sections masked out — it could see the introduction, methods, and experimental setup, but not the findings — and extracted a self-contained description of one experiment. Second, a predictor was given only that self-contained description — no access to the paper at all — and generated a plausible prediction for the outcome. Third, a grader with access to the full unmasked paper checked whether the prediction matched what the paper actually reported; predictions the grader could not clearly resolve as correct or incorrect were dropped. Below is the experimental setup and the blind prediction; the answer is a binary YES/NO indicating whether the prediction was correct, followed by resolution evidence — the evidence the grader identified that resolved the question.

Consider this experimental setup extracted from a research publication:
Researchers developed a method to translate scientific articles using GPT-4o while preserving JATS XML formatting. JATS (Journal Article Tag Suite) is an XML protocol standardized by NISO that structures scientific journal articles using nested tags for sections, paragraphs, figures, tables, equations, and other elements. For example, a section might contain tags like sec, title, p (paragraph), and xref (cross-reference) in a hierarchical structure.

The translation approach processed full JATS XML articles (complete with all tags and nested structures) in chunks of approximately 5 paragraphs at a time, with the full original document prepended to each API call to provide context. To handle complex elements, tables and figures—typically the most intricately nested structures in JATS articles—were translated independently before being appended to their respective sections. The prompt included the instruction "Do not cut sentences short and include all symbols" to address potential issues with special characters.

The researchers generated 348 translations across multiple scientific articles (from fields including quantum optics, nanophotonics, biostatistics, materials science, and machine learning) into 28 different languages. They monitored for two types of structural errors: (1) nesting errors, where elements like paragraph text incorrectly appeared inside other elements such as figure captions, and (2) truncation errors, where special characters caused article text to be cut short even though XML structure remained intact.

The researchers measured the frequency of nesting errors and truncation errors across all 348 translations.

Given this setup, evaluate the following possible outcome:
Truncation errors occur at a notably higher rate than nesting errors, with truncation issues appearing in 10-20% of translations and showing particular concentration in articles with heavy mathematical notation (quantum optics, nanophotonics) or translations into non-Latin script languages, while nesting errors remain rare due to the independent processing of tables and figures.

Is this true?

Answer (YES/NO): NO